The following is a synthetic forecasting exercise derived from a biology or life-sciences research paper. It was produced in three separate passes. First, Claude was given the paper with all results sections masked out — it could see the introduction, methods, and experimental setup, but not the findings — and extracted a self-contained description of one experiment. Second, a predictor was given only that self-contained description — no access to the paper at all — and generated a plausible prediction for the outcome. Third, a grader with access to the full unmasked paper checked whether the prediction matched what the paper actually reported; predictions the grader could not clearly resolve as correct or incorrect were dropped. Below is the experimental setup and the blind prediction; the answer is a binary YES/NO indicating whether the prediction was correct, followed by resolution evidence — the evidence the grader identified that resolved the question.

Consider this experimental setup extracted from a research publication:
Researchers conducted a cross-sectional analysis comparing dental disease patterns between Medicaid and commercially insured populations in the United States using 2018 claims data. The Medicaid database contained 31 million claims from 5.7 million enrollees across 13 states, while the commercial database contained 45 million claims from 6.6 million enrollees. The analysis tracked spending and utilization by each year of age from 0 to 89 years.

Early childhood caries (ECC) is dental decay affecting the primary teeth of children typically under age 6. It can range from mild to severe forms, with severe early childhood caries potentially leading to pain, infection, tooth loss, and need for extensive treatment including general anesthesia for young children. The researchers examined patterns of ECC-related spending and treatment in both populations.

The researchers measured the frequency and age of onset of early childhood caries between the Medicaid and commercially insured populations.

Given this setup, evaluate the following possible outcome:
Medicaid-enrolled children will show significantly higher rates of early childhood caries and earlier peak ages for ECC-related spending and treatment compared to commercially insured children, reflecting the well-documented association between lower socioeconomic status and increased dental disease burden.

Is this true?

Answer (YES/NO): YES